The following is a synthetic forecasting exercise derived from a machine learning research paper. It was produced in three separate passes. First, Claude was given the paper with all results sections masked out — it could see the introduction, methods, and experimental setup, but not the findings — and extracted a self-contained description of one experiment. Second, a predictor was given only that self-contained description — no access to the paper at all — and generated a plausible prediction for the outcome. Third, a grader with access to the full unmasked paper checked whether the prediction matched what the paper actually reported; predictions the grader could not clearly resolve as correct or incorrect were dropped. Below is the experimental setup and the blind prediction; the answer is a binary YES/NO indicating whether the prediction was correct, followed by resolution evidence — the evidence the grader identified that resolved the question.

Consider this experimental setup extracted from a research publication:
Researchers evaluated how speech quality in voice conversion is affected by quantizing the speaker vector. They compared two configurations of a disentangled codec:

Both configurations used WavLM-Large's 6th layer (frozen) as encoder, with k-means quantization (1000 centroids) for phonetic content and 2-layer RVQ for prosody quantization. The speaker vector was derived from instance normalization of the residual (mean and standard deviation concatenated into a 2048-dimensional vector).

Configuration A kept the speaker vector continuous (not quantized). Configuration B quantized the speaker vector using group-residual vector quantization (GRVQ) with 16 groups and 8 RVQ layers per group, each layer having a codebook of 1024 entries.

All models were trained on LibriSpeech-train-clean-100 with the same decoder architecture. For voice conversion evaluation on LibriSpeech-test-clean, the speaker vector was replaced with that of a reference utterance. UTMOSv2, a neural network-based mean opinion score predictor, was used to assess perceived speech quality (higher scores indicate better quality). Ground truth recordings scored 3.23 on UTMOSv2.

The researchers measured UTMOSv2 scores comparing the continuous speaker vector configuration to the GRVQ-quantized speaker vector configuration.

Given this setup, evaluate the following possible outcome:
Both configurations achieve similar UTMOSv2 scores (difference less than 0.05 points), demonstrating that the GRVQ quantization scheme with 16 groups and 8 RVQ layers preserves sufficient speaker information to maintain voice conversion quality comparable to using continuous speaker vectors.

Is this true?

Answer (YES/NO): YES